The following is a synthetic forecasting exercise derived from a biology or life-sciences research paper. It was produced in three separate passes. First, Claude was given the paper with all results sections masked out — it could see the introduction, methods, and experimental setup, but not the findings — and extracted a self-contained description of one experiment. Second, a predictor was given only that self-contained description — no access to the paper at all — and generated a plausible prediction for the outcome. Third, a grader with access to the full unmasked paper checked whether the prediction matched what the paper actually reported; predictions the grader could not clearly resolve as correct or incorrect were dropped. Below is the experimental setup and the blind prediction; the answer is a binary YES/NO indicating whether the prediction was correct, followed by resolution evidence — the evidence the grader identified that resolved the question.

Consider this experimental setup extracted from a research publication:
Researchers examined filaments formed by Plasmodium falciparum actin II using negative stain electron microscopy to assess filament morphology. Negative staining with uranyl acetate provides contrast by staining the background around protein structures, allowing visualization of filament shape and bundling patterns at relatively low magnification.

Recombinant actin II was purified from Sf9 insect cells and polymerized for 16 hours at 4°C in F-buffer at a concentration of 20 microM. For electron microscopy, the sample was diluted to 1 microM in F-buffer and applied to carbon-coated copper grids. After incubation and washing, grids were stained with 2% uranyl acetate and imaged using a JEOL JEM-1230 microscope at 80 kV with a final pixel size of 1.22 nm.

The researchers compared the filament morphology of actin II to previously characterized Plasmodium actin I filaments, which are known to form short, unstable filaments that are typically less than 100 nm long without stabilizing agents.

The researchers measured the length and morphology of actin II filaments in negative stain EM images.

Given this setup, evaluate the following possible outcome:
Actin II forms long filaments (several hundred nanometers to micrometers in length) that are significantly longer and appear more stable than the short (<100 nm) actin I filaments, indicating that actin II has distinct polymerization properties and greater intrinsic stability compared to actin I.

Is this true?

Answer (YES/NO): YES